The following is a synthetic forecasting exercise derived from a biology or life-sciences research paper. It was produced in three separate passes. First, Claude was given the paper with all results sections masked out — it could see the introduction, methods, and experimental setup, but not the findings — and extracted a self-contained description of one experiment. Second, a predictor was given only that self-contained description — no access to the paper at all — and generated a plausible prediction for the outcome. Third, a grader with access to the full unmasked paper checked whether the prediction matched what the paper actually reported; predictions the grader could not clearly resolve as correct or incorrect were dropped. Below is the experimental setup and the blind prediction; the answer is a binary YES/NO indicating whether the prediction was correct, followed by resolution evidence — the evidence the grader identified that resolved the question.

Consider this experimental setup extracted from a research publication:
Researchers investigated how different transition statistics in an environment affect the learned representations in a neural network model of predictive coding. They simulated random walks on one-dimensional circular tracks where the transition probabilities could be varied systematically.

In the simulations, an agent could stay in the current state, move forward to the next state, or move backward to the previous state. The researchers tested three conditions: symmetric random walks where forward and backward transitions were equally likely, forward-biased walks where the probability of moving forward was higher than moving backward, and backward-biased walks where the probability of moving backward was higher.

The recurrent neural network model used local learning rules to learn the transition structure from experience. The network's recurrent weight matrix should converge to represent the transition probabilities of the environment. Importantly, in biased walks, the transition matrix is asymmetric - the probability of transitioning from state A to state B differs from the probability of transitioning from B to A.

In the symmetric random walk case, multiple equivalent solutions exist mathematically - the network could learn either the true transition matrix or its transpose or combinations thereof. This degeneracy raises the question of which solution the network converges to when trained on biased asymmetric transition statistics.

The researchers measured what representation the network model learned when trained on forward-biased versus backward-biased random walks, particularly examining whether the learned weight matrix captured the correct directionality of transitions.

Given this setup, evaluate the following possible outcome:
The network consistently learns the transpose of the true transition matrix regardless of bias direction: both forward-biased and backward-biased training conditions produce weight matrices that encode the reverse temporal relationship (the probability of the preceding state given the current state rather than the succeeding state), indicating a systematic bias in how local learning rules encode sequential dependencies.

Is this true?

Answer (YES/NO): NO